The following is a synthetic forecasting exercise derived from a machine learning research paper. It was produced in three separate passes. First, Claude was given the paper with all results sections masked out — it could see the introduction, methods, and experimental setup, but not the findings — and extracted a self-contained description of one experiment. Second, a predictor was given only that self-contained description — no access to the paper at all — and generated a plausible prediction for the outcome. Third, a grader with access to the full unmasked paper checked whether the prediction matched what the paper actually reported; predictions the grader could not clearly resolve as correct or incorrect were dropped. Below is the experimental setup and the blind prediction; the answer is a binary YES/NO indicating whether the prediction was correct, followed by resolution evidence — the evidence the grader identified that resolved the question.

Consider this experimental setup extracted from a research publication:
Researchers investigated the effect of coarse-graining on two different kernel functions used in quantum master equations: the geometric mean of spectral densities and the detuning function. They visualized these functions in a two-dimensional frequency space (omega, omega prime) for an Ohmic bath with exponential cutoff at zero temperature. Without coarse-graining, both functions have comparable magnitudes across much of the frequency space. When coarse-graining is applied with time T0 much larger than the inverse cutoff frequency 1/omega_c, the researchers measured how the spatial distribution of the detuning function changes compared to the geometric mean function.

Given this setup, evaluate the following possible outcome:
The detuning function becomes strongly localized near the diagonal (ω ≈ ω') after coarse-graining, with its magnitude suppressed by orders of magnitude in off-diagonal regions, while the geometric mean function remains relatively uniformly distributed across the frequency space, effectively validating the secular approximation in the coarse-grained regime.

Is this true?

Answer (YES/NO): NO